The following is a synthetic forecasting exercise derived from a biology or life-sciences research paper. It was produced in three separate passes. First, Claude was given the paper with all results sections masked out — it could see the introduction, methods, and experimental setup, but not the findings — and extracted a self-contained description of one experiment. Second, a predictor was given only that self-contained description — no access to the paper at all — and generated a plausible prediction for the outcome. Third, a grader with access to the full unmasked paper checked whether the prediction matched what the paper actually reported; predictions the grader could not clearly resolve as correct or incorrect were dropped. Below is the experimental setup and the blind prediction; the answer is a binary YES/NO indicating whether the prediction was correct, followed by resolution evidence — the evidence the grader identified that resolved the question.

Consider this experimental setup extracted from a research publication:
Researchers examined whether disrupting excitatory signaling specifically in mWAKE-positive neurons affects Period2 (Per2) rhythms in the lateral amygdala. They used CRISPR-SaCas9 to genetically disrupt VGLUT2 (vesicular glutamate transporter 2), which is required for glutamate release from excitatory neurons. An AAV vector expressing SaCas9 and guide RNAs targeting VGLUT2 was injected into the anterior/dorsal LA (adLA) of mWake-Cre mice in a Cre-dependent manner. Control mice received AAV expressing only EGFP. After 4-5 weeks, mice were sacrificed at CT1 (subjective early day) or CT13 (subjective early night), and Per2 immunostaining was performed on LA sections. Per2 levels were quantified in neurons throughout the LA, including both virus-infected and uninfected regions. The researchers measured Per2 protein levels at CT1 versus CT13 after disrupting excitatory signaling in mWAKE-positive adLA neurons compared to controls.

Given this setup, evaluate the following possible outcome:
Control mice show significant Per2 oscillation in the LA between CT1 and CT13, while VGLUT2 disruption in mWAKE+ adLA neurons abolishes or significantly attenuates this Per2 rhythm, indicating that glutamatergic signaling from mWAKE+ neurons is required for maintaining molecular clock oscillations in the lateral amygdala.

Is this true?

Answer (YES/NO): YES